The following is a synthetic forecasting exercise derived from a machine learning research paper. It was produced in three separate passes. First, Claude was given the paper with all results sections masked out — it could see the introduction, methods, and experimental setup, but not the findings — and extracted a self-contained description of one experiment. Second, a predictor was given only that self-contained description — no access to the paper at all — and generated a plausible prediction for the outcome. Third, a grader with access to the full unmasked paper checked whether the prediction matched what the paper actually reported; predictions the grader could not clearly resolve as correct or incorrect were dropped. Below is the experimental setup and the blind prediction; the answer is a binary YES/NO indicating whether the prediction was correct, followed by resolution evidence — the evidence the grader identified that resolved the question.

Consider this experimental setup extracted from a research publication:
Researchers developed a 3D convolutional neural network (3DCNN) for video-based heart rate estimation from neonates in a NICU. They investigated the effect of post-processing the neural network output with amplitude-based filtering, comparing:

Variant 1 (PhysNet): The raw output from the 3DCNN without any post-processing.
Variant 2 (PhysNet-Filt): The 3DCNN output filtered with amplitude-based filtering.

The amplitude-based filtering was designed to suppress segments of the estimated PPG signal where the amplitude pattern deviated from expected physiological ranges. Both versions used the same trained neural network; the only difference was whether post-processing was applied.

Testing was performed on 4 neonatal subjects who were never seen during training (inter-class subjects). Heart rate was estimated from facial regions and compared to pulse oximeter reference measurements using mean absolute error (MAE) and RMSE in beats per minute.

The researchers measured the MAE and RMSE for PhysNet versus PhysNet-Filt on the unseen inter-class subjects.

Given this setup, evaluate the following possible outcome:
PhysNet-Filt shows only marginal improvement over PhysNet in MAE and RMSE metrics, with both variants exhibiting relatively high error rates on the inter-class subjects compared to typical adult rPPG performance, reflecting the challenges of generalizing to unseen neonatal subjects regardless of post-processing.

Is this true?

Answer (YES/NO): NO